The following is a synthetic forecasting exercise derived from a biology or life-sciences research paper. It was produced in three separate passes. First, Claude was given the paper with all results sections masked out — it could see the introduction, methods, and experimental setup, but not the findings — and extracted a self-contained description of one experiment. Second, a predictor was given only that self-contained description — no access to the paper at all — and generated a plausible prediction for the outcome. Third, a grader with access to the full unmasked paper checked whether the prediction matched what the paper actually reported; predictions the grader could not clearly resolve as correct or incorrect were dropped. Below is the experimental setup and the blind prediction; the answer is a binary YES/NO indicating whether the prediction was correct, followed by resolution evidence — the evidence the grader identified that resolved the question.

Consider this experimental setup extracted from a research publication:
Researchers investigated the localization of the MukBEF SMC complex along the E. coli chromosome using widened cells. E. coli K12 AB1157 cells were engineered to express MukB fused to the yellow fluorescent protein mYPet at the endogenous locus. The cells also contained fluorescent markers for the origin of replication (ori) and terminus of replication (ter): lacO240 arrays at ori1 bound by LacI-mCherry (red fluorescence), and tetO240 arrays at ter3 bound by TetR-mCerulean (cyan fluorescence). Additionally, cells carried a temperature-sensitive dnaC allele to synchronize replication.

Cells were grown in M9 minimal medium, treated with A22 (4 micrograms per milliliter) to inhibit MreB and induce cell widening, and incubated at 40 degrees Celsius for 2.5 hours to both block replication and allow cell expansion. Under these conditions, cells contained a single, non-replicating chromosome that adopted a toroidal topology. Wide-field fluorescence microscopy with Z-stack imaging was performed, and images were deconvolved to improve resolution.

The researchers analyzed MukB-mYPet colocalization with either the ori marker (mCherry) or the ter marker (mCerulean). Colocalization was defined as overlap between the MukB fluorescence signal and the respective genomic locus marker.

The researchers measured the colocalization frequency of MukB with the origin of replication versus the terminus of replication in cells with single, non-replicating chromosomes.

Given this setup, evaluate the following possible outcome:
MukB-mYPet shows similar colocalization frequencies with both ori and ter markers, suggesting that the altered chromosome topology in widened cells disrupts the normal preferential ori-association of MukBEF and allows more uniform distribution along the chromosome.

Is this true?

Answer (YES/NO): NO